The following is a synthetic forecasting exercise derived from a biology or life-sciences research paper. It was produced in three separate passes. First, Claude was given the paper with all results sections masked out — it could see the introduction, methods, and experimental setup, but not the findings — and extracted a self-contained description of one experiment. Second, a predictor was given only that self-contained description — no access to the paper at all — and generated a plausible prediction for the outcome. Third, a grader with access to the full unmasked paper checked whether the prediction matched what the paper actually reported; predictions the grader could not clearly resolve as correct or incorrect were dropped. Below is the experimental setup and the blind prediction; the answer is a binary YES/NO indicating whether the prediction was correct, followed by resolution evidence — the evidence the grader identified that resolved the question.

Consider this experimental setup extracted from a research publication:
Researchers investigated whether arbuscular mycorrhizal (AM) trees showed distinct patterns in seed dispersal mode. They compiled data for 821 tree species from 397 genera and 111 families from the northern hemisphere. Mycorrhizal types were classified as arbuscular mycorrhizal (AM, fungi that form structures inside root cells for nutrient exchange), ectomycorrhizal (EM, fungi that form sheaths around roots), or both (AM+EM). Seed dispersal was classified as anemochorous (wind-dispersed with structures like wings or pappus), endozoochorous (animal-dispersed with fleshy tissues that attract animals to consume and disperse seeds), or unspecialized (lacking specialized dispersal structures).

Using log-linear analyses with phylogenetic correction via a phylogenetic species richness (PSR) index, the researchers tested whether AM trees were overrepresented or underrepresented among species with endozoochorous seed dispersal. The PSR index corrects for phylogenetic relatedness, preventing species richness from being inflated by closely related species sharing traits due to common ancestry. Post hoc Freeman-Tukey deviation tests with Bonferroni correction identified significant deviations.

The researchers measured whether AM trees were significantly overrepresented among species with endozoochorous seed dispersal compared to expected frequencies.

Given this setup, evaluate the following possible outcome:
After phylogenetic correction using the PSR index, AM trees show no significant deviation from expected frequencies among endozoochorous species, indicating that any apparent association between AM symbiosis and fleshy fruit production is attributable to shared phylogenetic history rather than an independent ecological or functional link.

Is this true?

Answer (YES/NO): NO